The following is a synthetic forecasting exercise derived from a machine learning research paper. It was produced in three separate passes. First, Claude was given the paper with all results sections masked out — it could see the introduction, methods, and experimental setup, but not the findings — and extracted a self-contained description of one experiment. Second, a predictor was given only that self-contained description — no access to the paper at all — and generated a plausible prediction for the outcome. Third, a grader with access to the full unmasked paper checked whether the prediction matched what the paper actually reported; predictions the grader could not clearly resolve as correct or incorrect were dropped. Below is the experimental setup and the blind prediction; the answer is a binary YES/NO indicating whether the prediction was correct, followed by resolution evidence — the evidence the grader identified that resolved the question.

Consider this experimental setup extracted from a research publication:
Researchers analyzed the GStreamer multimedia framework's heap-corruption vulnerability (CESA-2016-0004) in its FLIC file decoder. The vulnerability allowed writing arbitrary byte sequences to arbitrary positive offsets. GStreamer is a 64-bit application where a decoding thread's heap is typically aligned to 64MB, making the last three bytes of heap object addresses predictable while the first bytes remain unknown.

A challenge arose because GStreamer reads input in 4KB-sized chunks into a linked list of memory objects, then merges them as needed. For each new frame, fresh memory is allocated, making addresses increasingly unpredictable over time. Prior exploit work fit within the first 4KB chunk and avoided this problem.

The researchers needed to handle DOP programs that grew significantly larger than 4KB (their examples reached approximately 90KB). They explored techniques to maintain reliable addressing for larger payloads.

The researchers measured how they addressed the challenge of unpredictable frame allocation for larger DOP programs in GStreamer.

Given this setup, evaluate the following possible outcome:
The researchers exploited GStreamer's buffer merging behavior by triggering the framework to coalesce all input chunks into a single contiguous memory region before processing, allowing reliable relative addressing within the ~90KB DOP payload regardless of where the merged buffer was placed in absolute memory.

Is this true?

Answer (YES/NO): NO